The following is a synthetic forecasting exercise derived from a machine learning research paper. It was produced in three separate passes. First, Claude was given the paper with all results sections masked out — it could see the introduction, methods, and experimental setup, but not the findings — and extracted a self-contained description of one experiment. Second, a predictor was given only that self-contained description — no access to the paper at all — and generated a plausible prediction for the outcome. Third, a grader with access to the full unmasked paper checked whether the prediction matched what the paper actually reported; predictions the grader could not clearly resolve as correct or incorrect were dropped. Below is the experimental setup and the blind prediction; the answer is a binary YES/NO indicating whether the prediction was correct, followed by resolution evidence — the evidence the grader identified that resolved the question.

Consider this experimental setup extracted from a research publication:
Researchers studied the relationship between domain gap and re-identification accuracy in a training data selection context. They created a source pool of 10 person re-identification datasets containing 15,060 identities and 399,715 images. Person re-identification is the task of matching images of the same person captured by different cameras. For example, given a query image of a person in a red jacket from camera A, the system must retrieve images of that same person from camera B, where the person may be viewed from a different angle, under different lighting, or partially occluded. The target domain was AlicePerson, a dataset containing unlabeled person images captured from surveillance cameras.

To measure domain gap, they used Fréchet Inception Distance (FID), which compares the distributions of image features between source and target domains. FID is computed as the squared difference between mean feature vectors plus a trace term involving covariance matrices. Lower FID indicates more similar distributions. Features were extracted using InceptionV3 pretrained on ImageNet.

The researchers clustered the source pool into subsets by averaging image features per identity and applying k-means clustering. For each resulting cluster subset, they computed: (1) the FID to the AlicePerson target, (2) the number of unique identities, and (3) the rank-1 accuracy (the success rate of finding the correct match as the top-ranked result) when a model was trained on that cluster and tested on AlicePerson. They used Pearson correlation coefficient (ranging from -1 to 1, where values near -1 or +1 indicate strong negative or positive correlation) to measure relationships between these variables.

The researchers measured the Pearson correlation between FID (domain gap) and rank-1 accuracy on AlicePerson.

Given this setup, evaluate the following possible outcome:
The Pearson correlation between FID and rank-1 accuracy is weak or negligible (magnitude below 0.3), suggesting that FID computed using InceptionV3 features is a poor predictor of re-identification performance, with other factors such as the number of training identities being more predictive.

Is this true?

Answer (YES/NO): NO